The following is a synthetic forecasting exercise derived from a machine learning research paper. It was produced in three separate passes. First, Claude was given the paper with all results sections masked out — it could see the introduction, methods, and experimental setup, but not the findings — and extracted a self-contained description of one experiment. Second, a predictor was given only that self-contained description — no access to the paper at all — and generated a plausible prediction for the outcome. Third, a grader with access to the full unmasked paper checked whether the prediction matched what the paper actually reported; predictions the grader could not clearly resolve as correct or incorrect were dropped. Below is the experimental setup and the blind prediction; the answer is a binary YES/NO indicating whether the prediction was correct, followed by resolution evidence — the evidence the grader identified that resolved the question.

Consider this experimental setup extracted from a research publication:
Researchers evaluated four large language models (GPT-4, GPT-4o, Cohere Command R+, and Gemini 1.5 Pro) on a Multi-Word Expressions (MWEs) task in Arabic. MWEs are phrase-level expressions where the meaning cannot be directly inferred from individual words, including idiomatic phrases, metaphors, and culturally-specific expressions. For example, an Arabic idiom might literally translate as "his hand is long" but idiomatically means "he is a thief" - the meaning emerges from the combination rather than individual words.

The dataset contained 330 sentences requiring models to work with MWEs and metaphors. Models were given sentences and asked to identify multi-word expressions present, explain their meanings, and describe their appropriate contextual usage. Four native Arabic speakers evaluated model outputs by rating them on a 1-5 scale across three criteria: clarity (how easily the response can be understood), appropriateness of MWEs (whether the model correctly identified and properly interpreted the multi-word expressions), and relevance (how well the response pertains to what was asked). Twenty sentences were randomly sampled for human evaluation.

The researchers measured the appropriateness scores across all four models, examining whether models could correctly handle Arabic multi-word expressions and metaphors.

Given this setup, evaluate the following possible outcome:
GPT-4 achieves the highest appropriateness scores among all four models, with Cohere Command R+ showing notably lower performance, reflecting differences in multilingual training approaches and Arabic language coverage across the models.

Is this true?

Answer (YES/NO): NO